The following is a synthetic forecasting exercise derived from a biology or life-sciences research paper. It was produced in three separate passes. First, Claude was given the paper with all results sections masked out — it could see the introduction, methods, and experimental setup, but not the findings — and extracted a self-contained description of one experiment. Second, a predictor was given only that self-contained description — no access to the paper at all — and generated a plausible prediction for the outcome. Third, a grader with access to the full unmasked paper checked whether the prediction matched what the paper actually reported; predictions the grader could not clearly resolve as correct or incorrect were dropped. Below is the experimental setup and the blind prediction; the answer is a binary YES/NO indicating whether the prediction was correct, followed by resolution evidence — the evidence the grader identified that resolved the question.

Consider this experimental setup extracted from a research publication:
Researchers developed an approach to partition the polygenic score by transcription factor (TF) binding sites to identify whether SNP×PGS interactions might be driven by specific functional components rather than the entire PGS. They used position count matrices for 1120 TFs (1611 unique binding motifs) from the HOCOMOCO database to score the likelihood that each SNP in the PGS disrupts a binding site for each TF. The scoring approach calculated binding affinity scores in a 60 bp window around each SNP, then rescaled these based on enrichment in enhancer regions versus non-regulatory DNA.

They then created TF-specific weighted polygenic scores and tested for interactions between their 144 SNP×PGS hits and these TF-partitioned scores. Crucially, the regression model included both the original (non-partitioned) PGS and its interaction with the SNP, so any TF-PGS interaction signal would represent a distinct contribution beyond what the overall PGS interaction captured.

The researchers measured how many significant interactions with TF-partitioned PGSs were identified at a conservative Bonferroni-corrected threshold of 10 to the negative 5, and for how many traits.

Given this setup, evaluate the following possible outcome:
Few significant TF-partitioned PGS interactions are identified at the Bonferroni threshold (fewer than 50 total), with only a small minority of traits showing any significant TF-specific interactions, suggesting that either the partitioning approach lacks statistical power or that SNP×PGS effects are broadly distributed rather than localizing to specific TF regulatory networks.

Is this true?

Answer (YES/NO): YES